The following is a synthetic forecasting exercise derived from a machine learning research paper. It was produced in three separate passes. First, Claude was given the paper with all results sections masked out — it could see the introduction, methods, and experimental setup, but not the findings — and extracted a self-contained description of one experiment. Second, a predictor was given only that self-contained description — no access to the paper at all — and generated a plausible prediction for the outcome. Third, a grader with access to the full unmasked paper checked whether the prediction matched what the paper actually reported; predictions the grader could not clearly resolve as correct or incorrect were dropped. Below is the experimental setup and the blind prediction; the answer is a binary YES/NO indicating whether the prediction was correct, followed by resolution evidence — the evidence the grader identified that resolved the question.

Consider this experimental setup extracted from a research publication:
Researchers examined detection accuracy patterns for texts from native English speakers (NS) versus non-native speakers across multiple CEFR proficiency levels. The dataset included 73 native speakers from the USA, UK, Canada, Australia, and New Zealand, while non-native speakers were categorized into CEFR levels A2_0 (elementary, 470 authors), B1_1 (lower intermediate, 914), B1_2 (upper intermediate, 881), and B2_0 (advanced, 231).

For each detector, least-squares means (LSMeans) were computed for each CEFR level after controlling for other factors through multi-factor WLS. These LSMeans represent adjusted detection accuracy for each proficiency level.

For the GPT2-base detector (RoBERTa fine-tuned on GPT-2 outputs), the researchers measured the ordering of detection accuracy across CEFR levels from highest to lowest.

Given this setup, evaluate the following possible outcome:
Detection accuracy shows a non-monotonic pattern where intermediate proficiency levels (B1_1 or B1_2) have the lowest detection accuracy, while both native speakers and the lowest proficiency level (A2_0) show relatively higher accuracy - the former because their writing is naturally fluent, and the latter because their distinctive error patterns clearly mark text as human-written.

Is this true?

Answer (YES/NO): NO